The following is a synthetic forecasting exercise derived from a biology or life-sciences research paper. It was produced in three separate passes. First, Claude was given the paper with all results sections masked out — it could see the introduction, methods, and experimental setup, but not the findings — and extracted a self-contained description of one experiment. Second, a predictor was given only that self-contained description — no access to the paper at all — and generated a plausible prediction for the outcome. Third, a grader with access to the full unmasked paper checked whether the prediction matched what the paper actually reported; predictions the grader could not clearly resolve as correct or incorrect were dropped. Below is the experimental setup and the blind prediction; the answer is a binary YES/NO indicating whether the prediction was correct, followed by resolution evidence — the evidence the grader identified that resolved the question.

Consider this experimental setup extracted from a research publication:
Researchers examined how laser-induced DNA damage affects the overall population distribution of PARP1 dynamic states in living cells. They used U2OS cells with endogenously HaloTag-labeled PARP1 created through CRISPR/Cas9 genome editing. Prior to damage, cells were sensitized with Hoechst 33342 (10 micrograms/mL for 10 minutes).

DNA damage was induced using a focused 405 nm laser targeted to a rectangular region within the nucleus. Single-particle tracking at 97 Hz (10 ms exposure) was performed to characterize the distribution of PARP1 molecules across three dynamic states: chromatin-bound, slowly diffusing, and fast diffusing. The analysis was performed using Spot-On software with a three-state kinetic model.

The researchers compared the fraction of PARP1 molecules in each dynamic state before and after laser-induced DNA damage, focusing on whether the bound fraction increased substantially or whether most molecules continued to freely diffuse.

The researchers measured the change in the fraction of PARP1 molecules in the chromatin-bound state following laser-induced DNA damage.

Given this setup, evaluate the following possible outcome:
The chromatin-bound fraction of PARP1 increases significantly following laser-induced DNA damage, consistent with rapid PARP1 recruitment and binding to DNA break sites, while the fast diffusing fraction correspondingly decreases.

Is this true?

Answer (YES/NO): NO